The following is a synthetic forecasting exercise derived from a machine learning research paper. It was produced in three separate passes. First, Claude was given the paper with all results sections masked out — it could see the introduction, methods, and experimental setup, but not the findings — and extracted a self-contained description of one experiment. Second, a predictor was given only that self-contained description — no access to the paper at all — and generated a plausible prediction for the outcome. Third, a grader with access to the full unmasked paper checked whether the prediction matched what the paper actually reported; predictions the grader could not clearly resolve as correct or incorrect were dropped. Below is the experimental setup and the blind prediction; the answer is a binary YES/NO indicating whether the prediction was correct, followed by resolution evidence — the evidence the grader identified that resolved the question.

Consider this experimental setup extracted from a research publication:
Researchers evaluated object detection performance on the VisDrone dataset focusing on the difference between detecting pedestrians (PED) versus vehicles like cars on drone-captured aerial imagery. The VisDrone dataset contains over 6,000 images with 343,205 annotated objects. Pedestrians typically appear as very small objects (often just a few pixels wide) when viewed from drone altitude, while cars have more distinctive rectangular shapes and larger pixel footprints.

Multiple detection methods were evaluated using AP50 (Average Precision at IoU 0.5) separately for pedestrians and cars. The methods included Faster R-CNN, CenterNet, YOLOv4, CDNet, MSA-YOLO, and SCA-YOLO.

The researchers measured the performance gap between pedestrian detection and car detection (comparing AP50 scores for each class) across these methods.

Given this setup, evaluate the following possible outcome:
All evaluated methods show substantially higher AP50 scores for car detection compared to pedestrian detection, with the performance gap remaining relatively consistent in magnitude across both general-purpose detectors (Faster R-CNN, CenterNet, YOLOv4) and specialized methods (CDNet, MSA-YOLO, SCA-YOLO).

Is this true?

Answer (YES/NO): NO